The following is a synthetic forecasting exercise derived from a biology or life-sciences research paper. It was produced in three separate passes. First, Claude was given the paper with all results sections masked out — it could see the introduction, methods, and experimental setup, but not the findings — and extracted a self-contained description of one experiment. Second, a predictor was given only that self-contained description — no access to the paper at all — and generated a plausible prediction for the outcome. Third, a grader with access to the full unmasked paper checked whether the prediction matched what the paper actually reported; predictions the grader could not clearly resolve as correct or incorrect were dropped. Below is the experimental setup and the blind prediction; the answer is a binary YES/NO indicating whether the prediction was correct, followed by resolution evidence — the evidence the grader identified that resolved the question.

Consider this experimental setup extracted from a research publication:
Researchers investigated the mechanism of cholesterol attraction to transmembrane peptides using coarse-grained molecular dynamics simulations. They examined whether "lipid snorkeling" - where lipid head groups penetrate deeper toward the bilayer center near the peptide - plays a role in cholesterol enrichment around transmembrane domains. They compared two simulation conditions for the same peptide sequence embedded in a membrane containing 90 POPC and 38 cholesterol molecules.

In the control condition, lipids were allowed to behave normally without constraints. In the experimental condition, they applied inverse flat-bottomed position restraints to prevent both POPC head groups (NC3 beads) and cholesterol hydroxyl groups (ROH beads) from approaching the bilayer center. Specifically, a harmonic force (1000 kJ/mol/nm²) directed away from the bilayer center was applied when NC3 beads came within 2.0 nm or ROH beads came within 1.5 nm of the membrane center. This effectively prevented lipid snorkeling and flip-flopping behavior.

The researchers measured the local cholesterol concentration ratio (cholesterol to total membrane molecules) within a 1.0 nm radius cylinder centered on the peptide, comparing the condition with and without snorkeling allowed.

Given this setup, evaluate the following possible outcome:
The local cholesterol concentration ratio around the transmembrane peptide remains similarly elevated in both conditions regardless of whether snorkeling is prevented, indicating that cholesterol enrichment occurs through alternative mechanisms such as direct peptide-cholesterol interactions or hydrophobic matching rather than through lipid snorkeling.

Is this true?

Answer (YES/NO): NO